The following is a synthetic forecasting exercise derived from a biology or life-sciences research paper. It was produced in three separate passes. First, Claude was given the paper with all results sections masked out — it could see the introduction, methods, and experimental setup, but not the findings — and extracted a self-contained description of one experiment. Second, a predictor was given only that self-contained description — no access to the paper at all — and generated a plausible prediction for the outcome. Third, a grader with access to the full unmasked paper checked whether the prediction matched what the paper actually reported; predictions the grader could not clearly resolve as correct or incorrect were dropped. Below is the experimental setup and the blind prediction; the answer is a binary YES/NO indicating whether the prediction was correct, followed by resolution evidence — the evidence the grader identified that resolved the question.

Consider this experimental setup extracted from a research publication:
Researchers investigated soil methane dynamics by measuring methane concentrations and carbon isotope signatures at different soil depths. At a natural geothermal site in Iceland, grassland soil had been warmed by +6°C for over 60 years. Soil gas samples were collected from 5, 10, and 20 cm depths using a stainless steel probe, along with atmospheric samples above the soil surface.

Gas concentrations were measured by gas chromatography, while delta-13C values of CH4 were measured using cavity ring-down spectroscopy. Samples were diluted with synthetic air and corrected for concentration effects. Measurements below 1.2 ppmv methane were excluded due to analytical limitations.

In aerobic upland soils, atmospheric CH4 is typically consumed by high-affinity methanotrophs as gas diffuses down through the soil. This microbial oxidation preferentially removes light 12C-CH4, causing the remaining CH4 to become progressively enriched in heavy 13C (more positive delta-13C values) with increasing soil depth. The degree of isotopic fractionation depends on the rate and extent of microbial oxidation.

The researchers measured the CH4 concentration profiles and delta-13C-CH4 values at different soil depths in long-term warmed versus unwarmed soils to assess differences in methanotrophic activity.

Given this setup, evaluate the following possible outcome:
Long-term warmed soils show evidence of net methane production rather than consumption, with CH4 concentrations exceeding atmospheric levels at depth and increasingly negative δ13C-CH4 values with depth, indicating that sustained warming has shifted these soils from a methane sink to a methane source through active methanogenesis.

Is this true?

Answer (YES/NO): NO